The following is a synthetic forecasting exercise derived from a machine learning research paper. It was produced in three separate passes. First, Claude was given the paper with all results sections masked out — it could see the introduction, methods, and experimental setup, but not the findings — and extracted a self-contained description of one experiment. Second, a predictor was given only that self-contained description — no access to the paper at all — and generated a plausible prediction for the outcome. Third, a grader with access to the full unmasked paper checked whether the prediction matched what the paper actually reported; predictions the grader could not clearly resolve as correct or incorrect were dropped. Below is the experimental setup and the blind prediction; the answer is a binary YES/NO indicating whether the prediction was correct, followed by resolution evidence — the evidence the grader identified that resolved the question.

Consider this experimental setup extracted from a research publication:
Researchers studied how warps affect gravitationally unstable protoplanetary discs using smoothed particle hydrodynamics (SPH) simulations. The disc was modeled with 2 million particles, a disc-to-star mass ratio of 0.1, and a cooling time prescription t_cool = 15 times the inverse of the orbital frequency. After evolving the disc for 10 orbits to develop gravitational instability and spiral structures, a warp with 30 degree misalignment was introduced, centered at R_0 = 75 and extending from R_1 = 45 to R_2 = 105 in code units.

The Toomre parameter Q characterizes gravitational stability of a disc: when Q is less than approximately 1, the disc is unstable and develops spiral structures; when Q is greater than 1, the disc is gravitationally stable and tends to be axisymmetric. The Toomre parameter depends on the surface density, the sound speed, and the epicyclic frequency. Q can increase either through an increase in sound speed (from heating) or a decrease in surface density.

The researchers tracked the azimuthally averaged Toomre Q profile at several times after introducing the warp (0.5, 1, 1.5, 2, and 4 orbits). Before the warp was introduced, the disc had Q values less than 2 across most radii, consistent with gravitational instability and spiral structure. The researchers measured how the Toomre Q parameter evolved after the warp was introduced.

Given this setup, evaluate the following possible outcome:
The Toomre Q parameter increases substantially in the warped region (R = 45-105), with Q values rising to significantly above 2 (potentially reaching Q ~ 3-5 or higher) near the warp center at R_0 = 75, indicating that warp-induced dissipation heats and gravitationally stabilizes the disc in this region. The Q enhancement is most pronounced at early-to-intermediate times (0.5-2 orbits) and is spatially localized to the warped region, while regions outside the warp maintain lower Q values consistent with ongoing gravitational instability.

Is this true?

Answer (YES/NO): NO